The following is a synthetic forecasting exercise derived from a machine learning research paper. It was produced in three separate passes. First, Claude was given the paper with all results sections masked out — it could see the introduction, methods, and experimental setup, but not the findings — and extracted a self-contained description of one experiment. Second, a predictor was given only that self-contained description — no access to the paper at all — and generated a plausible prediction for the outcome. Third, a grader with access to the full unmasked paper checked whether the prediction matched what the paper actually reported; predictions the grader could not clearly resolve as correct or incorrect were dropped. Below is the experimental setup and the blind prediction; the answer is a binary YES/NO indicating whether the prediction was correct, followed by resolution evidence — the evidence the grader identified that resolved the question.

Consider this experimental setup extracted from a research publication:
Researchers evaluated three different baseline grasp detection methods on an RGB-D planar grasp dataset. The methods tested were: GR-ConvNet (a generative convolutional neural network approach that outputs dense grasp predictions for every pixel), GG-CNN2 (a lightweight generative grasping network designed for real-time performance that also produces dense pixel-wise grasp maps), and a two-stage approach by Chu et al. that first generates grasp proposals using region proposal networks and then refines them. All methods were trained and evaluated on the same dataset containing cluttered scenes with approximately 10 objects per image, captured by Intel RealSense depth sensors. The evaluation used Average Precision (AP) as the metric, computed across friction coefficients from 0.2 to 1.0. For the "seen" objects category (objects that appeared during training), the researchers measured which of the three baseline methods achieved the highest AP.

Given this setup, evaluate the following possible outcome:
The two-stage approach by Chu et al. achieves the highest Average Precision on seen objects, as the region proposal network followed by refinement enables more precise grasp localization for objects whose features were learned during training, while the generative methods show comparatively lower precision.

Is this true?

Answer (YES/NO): YES